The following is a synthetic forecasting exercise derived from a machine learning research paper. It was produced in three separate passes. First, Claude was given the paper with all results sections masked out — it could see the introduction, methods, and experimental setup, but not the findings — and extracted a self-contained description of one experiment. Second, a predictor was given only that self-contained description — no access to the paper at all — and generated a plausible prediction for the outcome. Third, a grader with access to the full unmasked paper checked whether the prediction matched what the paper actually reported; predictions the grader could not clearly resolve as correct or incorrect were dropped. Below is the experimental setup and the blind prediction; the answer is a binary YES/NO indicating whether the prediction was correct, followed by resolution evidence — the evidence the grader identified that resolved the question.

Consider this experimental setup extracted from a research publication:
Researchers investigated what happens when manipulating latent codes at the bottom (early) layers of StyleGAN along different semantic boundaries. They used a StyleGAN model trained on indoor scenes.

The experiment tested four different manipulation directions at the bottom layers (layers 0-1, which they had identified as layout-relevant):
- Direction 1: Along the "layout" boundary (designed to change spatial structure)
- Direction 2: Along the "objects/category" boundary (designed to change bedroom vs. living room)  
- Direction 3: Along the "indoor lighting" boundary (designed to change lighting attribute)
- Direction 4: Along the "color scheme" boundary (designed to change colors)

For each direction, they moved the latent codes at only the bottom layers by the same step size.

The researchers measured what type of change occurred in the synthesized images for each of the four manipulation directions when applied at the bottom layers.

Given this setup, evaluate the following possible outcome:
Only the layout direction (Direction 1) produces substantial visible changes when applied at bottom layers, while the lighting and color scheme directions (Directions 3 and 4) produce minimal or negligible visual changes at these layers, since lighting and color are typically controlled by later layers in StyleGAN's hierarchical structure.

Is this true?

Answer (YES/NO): NO